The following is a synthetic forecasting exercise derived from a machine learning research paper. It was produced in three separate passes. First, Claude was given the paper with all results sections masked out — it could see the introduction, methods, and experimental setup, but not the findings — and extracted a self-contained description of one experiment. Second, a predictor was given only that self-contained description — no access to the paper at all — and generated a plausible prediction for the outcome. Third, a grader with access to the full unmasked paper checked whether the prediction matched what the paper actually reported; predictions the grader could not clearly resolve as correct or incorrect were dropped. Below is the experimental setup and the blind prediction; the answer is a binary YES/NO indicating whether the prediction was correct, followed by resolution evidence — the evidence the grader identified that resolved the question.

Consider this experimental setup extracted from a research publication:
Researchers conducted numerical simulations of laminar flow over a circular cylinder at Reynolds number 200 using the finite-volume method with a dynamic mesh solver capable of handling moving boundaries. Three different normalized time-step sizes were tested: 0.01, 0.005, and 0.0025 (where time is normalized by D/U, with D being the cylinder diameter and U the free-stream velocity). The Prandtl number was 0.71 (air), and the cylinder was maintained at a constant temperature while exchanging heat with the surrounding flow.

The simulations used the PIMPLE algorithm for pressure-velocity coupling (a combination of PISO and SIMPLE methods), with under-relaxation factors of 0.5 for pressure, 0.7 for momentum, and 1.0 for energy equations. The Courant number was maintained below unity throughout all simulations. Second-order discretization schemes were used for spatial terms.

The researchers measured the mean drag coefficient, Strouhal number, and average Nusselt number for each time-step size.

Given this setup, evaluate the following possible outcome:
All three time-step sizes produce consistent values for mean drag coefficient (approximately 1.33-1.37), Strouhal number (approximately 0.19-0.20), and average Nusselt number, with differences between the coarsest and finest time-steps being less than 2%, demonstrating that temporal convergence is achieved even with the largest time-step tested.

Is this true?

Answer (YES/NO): NO